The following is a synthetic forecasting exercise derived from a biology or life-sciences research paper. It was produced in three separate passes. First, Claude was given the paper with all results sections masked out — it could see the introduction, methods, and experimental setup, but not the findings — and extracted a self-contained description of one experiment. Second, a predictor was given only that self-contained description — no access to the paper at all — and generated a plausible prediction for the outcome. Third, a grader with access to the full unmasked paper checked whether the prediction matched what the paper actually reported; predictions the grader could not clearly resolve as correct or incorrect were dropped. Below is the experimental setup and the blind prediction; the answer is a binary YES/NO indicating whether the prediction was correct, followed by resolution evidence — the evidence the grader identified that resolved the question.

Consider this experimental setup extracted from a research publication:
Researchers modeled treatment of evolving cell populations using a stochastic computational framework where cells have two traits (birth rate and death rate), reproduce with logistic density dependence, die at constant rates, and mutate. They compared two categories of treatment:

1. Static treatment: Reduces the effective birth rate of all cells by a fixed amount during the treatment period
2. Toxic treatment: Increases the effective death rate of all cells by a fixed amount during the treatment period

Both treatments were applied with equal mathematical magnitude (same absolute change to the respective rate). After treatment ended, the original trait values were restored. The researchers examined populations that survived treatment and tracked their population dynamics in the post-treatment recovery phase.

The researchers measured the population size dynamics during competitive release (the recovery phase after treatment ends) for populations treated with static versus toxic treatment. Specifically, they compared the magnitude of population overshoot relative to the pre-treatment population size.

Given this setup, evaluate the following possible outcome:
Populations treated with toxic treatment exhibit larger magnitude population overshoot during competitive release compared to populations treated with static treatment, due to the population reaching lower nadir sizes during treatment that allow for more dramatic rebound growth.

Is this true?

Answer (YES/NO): YES